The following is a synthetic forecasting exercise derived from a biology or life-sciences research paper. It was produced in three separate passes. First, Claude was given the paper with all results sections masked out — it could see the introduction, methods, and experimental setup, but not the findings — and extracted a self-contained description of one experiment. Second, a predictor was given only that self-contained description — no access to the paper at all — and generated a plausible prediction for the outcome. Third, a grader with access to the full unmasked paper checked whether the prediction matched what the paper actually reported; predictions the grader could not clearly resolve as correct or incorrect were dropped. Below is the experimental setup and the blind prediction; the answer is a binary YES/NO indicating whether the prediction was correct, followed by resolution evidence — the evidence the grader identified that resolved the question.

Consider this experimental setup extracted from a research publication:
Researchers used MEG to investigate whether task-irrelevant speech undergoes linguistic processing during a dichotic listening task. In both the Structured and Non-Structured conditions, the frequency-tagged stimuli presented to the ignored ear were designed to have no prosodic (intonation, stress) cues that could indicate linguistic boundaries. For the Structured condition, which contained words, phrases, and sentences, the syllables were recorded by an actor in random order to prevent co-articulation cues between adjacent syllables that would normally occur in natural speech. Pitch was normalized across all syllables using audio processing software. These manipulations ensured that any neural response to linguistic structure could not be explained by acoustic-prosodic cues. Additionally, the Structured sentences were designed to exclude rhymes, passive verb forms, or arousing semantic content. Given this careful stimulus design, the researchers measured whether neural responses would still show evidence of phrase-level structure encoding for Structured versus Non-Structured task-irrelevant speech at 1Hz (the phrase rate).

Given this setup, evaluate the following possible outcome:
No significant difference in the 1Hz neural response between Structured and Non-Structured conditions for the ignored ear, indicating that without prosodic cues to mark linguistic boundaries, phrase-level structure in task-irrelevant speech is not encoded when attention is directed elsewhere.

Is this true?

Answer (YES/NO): NO